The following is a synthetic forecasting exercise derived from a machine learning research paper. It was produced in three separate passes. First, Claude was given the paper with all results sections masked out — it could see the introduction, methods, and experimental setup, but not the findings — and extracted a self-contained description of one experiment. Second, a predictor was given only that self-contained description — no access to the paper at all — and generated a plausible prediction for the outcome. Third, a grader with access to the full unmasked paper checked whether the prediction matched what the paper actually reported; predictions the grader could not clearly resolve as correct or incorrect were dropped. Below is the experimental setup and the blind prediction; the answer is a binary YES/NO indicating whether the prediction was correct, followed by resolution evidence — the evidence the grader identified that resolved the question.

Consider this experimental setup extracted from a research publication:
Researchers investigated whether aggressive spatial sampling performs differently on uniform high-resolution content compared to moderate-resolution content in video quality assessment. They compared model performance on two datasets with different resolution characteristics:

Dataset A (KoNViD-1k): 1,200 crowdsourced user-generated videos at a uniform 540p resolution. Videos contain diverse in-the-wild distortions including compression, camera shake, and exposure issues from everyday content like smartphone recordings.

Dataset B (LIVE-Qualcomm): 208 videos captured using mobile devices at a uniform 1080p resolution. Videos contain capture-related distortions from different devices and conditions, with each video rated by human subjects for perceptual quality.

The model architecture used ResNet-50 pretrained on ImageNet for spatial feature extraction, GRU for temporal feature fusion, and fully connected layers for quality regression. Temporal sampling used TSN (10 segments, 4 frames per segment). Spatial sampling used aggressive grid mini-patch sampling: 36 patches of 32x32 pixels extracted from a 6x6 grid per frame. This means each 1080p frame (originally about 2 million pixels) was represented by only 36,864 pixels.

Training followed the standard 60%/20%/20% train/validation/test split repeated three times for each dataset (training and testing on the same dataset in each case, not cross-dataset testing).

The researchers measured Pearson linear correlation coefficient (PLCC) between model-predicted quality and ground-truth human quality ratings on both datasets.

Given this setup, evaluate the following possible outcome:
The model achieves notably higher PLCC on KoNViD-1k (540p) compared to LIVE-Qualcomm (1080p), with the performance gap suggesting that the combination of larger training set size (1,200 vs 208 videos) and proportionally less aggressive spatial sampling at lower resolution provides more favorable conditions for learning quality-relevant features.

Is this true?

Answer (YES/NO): NO